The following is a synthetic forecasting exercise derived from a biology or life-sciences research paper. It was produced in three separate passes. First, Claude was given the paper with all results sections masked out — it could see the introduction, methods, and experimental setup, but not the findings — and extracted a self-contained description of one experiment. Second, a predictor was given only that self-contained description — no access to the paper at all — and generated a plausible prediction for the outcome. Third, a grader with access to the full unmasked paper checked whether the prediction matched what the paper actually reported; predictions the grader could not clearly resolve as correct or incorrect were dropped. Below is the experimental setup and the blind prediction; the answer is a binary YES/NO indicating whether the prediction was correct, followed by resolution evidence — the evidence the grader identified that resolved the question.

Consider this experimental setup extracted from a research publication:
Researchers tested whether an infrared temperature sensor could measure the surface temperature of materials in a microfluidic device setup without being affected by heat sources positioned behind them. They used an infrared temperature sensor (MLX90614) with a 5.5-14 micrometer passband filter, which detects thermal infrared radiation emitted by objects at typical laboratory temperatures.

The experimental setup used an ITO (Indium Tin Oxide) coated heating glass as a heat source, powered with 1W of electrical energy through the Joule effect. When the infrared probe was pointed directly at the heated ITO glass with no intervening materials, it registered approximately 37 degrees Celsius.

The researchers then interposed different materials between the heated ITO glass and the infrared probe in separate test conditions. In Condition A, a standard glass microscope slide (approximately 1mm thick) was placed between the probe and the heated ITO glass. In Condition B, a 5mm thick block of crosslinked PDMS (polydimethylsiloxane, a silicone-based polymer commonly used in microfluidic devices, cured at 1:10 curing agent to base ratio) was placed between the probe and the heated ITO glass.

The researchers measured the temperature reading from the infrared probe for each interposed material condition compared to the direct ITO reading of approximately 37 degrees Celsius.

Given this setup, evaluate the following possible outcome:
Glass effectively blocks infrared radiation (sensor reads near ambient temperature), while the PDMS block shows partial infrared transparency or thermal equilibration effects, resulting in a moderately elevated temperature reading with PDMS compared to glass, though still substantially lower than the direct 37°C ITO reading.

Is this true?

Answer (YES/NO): NO